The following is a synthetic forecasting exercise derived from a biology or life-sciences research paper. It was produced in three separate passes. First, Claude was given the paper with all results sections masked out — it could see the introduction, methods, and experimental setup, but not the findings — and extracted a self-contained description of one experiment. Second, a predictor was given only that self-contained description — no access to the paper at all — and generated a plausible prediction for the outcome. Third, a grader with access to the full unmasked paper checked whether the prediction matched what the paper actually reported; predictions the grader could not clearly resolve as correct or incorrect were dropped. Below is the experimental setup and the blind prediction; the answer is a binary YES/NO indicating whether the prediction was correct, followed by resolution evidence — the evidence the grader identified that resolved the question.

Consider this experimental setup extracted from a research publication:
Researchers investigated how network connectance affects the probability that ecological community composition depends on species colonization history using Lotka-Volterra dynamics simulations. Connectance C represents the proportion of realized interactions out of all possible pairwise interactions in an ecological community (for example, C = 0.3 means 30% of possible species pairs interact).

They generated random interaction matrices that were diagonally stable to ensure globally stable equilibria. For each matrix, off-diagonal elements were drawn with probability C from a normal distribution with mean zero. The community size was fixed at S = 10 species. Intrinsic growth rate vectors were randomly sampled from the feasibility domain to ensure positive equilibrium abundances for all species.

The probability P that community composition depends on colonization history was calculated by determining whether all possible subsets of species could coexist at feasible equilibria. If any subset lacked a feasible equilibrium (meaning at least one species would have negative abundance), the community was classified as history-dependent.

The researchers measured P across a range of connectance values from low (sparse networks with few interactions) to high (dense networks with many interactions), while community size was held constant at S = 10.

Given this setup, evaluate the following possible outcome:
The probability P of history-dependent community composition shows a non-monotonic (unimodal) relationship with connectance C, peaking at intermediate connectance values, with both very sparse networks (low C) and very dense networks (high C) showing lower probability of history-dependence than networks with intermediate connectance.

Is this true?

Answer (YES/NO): NO